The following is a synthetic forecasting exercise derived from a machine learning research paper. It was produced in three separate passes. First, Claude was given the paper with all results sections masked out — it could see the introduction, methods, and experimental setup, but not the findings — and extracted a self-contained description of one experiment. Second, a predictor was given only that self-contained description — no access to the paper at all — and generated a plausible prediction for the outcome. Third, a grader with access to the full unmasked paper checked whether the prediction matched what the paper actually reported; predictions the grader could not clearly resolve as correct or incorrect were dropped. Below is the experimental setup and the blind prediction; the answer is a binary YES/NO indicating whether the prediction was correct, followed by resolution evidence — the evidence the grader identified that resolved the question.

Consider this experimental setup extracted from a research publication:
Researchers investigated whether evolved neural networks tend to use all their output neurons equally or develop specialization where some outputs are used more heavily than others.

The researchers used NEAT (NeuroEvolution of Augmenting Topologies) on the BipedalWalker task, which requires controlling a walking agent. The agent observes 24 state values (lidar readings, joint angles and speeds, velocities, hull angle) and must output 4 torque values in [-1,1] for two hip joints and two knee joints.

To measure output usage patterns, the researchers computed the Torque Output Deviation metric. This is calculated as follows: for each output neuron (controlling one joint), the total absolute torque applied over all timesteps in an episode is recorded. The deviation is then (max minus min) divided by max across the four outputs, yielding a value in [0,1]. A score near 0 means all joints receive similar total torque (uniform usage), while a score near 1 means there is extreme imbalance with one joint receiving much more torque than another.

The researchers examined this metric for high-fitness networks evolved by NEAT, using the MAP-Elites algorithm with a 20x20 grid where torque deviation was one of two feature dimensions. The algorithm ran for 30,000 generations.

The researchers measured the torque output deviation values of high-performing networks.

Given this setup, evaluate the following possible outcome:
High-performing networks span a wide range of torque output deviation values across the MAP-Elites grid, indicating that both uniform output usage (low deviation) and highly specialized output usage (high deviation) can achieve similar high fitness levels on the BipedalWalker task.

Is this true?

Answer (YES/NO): NO